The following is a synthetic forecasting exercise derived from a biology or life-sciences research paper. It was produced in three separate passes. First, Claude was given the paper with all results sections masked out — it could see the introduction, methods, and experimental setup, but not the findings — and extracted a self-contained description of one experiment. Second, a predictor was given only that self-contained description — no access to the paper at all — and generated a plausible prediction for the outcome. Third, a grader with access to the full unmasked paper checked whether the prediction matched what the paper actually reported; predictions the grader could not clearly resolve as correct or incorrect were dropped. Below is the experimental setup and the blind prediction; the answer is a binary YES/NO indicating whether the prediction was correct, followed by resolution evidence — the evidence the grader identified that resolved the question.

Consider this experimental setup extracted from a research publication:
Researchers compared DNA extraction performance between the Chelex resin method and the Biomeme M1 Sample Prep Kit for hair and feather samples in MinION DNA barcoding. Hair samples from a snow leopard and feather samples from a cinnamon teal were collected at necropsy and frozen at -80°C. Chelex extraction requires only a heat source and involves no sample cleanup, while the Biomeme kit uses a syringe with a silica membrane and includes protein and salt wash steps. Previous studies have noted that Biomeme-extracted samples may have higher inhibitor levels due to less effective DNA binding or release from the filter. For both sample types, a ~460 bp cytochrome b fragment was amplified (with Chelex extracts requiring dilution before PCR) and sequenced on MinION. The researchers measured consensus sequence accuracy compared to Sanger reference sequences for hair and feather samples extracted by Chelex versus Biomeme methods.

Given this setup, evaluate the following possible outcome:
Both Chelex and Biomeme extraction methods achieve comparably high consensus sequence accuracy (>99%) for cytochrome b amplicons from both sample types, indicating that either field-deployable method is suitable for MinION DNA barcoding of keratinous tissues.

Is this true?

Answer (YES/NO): YES